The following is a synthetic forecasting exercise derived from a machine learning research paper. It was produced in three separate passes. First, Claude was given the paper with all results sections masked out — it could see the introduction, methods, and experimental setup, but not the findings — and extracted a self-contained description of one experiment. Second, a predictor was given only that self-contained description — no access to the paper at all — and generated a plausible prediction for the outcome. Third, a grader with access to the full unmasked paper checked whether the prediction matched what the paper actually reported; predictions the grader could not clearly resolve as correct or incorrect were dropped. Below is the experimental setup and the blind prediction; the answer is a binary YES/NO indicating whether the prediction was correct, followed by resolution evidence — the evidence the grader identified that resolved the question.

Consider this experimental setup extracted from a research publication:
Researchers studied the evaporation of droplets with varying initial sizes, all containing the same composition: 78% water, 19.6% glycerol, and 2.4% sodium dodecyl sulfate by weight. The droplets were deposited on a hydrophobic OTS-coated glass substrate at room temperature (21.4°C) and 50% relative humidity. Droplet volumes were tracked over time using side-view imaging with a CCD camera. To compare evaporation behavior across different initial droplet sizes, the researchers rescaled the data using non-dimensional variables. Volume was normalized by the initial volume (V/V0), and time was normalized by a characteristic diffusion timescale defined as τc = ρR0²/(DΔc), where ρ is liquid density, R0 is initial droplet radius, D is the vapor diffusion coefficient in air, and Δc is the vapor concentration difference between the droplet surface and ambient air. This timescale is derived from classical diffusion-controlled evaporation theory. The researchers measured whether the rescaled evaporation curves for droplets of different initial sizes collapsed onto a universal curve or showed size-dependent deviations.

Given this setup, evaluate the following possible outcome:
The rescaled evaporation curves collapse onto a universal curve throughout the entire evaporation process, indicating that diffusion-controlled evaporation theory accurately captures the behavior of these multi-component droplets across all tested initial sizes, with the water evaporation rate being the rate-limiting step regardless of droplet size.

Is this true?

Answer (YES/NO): YES